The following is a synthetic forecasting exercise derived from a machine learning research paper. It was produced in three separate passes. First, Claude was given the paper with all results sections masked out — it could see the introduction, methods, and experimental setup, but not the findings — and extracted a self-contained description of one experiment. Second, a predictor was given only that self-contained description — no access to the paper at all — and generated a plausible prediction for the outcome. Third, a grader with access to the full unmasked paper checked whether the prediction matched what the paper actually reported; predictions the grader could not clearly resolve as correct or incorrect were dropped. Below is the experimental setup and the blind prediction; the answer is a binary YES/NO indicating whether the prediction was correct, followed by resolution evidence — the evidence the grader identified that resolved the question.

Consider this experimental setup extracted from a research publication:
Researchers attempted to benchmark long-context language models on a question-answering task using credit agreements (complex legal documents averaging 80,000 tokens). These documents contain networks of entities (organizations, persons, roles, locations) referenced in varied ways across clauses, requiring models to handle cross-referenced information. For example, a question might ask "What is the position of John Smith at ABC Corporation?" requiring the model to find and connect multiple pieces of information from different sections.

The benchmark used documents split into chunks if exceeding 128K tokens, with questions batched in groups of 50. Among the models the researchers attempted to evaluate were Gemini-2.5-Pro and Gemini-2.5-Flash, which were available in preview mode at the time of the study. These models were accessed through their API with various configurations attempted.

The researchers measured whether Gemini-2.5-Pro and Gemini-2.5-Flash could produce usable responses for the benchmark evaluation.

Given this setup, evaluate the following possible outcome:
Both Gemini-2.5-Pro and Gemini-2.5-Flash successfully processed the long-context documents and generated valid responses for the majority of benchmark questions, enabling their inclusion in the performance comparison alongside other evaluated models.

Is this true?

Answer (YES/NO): NO